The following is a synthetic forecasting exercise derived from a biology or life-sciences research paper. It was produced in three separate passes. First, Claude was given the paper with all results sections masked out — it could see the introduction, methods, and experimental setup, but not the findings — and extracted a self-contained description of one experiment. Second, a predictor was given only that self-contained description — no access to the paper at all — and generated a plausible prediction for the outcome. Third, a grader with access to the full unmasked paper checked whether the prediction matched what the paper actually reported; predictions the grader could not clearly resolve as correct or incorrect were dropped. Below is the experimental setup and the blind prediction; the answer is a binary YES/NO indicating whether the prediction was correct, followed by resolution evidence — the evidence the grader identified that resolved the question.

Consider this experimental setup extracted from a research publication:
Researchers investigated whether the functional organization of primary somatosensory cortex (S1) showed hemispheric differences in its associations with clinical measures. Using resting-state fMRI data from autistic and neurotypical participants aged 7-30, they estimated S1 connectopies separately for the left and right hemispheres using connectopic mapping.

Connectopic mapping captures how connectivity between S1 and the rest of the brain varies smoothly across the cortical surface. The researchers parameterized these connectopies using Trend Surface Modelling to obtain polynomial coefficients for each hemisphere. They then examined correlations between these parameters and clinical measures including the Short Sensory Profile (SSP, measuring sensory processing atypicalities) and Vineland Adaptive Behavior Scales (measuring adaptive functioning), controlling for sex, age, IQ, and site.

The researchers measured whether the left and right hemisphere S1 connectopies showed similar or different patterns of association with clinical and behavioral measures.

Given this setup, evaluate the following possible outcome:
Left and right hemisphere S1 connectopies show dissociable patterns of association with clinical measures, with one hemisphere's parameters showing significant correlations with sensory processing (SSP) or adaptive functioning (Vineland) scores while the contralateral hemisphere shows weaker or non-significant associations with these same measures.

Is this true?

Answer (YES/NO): YES